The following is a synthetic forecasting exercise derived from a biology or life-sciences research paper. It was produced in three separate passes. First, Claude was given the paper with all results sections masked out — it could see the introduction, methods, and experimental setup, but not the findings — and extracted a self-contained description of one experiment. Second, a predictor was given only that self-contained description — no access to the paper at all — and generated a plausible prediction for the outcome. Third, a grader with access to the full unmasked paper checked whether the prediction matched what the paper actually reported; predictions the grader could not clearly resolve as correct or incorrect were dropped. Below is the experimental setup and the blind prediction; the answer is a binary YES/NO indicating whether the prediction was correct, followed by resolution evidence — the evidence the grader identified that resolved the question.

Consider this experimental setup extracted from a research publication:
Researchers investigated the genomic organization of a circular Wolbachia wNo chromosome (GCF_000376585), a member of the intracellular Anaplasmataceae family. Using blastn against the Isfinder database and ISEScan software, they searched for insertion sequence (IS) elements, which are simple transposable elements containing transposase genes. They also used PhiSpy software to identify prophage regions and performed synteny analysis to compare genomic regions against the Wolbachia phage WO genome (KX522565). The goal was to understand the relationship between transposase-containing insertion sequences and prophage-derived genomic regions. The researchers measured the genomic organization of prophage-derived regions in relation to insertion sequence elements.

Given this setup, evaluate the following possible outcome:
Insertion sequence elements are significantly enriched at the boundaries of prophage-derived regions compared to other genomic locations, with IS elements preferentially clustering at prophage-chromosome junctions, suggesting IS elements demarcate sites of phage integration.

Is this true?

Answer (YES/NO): NO